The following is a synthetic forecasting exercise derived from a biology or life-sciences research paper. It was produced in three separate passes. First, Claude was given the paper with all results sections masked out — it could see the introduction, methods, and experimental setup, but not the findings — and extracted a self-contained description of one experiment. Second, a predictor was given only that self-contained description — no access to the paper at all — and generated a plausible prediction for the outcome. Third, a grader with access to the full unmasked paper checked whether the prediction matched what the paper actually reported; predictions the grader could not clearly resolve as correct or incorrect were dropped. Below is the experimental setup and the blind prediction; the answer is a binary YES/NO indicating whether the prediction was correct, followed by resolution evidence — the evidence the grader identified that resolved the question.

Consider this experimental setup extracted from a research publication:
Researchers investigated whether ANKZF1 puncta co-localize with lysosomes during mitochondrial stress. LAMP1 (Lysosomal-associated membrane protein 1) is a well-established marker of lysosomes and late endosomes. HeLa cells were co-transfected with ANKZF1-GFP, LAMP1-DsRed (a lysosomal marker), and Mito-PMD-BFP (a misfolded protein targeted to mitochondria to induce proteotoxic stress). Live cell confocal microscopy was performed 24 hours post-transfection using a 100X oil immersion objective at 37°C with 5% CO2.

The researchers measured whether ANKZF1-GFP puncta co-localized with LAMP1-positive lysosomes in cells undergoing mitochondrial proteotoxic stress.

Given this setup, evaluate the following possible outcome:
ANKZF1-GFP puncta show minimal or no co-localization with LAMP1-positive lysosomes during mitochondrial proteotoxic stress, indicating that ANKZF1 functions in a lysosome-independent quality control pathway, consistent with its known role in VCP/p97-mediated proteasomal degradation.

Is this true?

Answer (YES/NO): NO